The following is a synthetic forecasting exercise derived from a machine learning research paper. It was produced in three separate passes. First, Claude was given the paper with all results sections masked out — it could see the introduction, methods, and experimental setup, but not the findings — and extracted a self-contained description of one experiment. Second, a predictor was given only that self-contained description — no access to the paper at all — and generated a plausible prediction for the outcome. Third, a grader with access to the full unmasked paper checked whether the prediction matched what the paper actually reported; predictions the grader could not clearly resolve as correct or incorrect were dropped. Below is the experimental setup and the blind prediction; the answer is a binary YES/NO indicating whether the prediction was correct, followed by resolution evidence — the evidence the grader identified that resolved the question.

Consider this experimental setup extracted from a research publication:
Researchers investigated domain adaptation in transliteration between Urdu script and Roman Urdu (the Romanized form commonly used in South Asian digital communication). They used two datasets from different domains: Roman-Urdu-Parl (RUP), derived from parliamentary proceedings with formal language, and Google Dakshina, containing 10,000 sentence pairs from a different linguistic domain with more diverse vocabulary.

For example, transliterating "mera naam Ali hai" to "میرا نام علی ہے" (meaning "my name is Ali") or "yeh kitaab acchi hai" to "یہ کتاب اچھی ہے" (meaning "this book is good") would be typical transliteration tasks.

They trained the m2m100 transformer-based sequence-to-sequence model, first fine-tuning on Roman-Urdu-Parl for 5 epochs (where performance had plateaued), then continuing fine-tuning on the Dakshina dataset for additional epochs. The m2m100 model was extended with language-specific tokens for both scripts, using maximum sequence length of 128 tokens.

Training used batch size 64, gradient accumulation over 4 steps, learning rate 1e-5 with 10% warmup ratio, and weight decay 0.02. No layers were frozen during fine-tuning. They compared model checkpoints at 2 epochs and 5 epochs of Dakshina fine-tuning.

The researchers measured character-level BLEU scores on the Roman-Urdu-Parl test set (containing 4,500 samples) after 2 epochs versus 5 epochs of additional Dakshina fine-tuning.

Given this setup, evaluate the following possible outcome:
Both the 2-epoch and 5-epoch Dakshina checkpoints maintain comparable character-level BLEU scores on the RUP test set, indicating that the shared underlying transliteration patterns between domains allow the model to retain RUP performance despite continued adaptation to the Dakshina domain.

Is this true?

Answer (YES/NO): NO